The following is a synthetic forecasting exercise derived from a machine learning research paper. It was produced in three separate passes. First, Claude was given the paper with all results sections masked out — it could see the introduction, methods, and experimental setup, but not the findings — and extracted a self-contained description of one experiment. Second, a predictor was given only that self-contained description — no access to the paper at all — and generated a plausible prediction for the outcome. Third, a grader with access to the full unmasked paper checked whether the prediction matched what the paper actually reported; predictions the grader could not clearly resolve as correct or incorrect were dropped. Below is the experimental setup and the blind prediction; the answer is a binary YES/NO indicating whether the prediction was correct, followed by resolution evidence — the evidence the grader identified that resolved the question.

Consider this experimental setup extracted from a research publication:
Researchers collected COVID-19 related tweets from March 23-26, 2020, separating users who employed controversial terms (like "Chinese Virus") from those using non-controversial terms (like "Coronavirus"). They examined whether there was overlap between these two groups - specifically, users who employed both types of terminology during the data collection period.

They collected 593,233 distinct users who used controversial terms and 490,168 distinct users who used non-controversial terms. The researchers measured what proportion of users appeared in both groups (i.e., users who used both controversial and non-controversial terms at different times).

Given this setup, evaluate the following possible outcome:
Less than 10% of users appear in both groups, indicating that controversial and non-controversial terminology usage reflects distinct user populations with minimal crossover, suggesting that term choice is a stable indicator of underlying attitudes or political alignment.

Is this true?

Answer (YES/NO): YES